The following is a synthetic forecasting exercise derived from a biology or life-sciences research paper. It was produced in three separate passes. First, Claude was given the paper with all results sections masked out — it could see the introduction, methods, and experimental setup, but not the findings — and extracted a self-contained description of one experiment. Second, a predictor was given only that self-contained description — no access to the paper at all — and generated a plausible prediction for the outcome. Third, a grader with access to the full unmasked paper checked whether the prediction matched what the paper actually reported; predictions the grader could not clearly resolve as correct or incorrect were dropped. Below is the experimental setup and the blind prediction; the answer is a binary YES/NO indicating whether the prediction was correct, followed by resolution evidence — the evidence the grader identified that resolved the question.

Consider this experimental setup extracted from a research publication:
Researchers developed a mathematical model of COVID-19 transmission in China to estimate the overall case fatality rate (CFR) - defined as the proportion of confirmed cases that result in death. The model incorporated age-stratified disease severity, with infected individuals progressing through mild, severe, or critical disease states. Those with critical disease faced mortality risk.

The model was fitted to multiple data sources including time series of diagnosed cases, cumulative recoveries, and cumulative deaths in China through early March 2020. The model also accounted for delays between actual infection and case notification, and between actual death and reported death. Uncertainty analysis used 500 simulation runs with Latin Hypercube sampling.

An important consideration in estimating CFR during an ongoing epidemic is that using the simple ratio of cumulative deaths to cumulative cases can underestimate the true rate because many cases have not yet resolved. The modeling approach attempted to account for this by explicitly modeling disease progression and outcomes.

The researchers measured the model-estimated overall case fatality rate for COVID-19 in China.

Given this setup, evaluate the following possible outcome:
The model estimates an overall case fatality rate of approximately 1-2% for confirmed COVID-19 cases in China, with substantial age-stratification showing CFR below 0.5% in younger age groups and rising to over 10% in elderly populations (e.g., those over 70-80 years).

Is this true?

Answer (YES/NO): NO